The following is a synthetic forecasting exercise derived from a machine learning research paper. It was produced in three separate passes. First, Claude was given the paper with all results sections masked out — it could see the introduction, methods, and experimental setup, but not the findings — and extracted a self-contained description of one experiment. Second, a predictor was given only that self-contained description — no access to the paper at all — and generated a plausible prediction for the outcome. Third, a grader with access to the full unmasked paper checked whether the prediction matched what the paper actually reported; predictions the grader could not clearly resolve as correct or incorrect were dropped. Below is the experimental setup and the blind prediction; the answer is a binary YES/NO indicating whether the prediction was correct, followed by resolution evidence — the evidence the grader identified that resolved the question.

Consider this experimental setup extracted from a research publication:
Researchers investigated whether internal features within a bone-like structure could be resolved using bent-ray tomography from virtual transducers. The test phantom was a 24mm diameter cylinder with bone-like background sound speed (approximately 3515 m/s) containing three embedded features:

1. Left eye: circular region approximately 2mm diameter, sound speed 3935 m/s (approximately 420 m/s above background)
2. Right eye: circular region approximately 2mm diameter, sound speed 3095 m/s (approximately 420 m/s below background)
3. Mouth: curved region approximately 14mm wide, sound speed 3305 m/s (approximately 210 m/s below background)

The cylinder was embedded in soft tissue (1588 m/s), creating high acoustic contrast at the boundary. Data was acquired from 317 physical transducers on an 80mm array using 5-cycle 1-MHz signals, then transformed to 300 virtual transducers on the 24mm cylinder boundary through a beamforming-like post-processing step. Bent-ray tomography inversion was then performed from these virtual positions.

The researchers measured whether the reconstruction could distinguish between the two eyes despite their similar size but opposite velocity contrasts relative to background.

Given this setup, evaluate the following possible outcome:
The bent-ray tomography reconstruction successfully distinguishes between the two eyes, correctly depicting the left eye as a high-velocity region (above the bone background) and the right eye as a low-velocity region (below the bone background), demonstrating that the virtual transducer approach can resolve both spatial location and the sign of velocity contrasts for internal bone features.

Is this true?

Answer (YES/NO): YES